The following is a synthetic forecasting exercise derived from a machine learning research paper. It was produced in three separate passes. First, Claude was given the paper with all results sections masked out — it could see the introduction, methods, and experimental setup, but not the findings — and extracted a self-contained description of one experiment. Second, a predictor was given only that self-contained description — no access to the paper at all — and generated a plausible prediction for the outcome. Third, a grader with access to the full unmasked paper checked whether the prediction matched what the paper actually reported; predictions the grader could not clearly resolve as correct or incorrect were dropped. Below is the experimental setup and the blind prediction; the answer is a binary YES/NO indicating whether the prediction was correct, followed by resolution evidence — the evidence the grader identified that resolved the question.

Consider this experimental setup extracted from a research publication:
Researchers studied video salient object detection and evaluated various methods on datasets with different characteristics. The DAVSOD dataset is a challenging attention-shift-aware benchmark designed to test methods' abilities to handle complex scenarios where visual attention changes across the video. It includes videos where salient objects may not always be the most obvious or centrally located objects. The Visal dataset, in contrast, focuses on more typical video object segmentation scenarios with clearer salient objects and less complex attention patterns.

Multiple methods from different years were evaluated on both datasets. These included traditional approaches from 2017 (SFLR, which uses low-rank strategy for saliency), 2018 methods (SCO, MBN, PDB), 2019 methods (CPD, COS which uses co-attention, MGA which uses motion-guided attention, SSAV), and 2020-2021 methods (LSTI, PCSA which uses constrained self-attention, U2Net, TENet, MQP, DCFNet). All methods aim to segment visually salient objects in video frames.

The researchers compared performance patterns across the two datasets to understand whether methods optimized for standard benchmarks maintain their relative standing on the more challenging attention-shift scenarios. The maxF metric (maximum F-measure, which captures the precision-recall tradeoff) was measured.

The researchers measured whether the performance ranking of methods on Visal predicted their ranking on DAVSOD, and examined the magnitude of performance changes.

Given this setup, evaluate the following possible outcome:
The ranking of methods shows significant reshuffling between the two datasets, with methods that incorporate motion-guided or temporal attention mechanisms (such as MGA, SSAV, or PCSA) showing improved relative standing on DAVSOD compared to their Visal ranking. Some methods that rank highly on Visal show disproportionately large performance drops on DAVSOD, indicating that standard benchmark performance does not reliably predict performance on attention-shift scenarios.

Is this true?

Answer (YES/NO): NO